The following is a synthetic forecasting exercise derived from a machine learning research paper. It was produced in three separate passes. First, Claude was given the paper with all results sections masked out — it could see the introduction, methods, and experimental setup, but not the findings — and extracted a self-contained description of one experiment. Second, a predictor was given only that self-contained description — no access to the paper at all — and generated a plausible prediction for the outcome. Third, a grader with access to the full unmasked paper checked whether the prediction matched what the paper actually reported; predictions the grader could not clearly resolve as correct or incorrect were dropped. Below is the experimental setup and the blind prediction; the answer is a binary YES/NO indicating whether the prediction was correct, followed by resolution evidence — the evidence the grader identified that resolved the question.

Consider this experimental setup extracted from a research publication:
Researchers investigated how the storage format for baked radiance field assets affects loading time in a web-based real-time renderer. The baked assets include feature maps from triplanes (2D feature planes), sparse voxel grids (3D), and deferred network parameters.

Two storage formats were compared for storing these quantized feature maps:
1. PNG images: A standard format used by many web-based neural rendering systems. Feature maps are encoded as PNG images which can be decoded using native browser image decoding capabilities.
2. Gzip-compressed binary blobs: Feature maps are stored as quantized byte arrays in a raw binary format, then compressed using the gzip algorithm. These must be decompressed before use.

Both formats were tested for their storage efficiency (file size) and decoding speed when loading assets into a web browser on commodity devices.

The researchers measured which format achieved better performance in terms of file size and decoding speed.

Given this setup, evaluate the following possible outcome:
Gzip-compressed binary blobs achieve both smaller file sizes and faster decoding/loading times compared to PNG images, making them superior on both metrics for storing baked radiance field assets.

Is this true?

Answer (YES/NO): YES